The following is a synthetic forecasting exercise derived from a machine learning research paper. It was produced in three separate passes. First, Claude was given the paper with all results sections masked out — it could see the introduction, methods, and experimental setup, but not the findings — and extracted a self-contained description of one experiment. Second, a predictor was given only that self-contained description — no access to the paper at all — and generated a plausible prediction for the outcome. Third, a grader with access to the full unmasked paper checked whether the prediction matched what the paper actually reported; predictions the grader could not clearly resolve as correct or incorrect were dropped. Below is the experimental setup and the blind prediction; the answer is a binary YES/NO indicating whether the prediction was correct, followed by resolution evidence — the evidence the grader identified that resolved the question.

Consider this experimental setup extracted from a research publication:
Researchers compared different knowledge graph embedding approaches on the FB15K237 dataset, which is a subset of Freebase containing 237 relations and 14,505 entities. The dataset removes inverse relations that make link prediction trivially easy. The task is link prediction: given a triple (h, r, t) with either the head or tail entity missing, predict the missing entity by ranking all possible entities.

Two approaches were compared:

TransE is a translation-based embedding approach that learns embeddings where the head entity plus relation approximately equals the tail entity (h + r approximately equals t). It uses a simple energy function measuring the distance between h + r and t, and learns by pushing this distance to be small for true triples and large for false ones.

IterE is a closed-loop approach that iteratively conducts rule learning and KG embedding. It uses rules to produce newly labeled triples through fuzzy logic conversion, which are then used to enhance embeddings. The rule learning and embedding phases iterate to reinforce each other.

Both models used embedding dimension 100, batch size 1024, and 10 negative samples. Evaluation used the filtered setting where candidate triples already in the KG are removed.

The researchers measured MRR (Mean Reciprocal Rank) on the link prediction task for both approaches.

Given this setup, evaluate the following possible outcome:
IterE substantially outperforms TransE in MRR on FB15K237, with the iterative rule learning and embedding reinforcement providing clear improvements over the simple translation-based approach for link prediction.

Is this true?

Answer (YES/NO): NO